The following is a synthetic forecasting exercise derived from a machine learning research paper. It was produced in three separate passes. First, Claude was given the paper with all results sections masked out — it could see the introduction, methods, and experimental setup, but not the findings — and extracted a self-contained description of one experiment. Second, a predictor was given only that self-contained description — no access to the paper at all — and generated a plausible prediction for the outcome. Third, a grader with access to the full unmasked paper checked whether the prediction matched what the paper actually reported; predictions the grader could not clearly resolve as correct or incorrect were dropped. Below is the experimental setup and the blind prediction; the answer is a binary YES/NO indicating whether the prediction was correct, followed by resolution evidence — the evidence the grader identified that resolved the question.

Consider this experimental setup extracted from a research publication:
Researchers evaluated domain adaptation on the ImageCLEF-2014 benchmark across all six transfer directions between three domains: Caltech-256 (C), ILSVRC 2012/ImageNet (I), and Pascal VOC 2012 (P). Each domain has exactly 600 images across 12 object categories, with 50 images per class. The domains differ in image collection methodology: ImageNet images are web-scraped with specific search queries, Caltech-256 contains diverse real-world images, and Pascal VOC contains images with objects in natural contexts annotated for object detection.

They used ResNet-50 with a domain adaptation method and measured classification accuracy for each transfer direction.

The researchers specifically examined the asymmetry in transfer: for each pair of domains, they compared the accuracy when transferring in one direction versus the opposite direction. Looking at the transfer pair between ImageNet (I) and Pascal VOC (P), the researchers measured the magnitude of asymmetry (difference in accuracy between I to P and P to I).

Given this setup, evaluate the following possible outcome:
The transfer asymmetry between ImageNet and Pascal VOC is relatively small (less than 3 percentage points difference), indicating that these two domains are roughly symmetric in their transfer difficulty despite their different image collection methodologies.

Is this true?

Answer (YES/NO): NO